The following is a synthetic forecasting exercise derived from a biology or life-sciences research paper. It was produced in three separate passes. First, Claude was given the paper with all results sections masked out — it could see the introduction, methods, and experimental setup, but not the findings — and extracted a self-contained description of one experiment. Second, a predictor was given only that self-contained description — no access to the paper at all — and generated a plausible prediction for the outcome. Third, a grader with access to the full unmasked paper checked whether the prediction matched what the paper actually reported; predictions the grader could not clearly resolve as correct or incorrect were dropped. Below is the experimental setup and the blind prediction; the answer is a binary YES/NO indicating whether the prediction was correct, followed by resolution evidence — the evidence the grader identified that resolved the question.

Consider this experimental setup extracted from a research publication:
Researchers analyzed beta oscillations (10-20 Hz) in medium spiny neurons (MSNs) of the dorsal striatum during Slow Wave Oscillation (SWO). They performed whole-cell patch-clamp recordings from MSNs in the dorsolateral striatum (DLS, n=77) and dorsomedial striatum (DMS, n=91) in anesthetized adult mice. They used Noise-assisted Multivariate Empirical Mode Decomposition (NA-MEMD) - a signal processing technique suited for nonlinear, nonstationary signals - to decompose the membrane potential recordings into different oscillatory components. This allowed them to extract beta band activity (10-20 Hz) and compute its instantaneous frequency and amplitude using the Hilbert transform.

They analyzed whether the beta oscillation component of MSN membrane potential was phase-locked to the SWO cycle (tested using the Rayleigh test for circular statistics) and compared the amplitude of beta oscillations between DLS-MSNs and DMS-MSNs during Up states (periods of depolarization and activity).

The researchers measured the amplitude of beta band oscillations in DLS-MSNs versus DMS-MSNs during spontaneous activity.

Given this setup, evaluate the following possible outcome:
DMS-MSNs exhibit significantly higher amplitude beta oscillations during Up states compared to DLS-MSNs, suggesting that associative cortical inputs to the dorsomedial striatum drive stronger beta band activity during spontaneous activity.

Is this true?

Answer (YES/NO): NO